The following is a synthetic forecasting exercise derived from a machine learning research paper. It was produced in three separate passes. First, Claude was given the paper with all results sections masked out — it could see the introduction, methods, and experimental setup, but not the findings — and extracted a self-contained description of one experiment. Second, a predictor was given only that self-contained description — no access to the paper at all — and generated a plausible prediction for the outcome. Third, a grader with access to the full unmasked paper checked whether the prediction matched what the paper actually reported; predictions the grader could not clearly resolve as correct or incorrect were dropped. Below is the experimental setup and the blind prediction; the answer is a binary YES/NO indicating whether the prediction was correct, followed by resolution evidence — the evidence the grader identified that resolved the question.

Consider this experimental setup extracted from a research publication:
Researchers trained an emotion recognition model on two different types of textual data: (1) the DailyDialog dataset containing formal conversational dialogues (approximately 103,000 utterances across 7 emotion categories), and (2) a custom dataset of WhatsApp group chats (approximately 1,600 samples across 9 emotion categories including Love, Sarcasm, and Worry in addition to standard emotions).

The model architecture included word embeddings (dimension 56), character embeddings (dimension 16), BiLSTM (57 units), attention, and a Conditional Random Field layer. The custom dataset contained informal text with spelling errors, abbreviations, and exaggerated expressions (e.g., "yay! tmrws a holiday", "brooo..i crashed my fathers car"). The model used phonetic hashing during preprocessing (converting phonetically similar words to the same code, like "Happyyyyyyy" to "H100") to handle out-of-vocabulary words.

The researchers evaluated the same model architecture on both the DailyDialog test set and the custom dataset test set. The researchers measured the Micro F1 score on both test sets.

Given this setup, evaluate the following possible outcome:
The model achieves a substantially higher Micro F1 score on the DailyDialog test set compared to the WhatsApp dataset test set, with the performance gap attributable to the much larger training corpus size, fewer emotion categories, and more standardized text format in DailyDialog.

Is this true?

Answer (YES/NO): YES